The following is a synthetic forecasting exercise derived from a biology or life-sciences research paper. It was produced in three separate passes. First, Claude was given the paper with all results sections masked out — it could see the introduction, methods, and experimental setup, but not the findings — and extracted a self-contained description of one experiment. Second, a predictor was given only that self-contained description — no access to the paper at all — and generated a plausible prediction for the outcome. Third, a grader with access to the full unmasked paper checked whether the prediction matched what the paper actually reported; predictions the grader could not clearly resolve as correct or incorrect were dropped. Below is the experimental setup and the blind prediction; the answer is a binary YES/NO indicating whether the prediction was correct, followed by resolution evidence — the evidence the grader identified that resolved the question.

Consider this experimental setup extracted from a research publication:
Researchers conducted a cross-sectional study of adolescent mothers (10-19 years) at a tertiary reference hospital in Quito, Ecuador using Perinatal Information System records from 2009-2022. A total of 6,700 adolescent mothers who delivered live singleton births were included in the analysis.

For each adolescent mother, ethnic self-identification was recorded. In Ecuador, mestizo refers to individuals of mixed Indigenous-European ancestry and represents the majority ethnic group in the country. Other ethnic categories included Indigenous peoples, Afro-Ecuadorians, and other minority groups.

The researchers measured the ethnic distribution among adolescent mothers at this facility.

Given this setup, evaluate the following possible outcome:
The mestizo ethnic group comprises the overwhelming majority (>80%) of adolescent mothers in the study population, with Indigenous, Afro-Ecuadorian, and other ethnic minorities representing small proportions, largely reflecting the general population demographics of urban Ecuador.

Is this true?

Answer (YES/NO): YES